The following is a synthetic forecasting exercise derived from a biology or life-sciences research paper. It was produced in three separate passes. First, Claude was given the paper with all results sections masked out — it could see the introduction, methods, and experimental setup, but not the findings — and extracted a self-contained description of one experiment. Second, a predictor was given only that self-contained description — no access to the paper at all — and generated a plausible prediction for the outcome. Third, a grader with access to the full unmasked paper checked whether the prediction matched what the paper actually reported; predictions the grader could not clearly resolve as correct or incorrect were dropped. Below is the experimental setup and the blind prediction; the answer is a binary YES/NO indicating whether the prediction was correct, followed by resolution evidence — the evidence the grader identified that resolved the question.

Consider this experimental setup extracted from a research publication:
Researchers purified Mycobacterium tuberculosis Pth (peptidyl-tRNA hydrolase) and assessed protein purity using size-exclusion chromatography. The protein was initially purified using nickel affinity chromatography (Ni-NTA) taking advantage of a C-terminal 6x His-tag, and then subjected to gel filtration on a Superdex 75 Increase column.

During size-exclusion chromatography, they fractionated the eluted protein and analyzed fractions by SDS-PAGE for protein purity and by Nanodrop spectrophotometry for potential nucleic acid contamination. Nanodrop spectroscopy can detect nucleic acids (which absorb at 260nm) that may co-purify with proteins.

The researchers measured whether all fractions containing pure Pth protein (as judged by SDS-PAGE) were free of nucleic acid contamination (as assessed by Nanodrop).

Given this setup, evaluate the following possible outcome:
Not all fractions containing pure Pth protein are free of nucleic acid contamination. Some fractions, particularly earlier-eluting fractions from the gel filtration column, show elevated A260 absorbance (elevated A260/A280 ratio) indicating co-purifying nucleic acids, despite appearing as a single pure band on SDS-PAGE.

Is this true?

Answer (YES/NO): YES